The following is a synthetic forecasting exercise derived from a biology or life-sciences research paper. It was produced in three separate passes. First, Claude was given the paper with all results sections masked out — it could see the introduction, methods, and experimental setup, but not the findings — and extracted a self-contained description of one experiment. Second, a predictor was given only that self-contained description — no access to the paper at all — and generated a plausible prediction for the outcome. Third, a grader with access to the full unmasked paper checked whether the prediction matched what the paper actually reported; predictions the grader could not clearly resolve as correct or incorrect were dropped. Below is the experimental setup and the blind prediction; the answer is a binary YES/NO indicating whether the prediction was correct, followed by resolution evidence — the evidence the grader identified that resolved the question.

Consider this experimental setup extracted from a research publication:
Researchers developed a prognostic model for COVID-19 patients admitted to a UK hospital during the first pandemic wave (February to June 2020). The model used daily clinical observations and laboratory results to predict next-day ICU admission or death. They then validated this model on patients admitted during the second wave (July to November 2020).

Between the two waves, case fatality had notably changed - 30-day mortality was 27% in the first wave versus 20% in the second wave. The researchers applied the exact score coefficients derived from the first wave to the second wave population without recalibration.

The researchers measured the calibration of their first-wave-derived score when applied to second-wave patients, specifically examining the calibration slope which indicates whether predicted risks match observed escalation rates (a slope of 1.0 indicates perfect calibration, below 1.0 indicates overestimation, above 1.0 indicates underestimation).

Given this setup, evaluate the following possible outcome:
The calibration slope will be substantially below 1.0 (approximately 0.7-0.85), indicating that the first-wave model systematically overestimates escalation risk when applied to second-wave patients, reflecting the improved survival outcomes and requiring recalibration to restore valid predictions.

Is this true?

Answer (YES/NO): NO